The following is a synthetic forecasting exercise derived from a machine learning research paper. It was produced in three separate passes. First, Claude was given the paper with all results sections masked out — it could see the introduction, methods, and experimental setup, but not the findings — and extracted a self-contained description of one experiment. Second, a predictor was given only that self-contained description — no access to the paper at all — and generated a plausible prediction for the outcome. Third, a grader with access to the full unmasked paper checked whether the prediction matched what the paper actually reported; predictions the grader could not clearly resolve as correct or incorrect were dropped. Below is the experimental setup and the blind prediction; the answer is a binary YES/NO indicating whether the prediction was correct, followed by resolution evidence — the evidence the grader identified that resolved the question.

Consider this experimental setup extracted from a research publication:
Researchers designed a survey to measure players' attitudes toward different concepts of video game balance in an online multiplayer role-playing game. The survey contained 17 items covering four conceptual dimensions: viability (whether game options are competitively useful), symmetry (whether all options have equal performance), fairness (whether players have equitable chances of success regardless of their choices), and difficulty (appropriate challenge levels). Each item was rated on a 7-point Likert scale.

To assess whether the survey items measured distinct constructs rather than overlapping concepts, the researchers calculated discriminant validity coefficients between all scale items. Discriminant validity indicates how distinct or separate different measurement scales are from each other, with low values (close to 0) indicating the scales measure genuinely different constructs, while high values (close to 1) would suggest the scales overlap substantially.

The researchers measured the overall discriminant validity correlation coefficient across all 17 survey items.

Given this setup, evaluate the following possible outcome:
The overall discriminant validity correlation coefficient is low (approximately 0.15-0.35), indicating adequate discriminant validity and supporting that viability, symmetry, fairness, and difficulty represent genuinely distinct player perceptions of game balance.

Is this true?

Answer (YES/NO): NO